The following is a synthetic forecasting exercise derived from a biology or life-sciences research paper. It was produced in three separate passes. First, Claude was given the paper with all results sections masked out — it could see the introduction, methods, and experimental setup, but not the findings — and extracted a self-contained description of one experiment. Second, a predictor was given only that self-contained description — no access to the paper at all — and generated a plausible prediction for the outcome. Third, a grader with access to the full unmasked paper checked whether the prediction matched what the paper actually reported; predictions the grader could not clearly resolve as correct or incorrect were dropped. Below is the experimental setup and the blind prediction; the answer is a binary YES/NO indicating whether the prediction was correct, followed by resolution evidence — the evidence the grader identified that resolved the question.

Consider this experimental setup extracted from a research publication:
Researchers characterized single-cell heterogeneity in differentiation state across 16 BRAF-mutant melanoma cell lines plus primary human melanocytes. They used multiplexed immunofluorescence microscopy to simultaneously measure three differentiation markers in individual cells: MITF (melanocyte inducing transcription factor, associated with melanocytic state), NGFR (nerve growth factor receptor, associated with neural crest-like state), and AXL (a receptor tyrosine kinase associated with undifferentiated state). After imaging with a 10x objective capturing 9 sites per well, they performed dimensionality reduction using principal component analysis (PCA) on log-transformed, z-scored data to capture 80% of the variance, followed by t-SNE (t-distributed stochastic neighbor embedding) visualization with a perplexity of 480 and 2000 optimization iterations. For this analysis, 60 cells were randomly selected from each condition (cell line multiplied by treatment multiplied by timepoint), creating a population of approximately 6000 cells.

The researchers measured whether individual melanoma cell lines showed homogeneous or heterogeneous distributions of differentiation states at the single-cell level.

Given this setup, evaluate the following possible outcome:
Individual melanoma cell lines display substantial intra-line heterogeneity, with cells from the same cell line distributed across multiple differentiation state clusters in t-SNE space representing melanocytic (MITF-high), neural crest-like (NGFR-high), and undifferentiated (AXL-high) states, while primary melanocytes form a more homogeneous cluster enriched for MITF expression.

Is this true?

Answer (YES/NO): NO